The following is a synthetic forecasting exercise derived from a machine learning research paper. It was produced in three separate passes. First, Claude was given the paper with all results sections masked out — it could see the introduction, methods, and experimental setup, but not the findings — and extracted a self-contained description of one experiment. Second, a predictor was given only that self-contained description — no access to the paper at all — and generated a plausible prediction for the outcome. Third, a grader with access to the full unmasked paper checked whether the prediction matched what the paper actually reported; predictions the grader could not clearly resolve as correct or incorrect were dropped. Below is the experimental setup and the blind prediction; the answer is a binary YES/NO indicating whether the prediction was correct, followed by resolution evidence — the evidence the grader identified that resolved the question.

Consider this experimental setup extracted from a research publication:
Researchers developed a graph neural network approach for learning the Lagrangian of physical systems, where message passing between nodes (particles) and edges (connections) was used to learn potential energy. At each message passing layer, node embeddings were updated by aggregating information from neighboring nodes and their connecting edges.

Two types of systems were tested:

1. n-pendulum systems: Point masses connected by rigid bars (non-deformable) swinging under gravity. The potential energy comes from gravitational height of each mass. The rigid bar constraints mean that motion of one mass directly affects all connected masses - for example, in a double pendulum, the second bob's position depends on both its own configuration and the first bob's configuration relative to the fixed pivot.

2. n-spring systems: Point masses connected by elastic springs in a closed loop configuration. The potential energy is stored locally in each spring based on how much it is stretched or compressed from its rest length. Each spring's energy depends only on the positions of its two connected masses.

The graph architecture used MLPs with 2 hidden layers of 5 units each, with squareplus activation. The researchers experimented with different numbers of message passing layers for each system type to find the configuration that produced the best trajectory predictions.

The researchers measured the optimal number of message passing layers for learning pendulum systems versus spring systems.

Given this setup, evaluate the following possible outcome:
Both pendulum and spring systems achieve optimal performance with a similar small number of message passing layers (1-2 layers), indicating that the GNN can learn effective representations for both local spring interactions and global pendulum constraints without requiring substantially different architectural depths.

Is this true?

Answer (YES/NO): NO